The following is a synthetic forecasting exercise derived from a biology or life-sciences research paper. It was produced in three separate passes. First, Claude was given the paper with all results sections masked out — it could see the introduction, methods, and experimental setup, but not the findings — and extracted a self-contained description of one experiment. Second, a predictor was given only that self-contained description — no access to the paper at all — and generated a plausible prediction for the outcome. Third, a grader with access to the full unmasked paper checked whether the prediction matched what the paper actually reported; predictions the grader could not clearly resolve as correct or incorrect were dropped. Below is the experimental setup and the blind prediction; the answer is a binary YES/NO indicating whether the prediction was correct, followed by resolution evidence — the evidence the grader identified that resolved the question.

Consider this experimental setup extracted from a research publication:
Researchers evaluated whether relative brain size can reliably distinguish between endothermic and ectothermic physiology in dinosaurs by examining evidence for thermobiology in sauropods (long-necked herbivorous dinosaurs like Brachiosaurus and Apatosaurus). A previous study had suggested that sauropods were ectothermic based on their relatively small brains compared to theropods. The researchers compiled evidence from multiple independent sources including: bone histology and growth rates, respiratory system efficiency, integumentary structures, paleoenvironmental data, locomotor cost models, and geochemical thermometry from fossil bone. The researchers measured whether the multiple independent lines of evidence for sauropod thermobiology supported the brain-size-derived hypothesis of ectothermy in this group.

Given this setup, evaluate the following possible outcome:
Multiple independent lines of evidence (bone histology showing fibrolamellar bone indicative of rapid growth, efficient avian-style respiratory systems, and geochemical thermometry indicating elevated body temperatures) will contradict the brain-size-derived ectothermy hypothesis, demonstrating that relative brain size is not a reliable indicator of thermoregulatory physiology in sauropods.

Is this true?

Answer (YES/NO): YES